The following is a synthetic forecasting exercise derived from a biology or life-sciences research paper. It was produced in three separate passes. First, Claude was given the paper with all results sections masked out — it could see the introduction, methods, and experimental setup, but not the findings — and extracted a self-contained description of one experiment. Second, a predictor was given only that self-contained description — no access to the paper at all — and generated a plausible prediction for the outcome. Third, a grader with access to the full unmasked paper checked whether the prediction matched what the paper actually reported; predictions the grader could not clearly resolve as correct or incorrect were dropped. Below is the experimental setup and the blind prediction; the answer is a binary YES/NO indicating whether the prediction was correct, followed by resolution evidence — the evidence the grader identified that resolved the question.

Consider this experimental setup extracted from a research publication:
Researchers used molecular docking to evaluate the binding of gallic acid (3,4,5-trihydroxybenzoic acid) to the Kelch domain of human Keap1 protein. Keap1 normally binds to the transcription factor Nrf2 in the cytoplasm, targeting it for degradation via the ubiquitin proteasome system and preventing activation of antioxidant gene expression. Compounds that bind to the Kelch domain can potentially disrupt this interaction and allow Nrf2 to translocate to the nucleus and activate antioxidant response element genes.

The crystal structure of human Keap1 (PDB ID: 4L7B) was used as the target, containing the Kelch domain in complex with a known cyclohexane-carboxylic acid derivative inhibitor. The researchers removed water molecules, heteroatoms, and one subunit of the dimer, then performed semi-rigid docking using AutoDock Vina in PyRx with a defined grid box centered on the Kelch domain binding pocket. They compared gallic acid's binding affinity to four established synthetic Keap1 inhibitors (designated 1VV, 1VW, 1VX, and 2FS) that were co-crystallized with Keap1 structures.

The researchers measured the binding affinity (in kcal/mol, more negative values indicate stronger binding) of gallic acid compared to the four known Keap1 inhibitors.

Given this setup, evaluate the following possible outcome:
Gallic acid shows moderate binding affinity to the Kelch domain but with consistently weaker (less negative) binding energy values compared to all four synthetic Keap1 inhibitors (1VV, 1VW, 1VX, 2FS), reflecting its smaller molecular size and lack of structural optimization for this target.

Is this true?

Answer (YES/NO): YES